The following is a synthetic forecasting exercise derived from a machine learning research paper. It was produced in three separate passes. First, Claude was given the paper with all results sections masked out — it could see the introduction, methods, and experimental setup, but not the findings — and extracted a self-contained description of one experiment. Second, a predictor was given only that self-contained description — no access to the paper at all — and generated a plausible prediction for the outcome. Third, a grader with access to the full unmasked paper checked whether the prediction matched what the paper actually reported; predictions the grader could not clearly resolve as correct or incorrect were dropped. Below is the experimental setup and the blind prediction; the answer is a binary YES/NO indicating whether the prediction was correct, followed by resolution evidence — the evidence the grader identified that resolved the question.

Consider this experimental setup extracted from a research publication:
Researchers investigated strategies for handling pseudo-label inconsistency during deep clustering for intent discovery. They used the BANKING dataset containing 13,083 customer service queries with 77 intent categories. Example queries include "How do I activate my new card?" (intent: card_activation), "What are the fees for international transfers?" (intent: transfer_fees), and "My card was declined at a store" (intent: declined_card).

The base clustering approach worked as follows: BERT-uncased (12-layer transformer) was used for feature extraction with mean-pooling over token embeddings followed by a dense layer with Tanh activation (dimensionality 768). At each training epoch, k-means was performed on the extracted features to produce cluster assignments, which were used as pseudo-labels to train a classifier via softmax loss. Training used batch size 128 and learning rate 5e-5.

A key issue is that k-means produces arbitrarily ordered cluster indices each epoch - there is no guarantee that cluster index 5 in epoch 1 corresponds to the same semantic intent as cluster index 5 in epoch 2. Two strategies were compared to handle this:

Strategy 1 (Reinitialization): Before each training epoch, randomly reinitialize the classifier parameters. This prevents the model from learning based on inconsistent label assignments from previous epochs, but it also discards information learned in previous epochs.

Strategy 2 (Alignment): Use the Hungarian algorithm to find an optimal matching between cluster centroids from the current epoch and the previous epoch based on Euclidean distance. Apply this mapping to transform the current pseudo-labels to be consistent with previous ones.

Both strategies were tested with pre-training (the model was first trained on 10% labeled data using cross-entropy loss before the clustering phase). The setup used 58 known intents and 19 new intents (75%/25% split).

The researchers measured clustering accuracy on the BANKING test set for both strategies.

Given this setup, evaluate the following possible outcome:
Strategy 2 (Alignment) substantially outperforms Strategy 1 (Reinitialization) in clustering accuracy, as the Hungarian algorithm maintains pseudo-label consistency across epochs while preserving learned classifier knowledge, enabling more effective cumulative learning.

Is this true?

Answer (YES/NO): YES